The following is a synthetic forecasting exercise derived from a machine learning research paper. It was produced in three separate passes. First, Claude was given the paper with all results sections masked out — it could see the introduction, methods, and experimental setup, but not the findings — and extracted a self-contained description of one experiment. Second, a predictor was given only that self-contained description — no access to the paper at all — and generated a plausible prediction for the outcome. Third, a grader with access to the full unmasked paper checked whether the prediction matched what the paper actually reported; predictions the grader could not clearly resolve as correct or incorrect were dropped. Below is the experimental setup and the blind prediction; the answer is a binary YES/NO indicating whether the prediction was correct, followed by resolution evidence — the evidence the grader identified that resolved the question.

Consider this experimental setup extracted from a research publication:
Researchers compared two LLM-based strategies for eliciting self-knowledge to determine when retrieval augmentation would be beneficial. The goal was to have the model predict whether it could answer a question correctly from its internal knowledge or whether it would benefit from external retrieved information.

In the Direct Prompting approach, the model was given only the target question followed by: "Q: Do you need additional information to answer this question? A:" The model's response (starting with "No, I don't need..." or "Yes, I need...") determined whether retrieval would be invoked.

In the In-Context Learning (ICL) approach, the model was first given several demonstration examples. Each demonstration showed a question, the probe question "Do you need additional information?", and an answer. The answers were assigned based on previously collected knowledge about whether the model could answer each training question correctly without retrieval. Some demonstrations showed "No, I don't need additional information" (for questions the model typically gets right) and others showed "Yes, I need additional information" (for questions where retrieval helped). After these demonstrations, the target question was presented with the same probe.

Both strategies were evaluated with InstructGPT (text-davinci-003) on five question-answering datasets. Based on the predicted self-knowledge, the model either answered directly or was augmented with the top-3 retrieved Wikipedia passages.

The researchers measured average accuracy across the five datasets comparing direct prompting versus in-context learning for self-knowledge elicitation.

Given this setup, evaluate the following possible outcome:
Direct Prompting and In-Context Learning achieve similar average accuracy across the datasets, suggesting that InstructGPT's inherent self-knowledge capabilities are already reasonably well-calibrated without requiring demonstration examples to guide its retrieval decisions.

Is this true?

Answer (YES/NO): NO